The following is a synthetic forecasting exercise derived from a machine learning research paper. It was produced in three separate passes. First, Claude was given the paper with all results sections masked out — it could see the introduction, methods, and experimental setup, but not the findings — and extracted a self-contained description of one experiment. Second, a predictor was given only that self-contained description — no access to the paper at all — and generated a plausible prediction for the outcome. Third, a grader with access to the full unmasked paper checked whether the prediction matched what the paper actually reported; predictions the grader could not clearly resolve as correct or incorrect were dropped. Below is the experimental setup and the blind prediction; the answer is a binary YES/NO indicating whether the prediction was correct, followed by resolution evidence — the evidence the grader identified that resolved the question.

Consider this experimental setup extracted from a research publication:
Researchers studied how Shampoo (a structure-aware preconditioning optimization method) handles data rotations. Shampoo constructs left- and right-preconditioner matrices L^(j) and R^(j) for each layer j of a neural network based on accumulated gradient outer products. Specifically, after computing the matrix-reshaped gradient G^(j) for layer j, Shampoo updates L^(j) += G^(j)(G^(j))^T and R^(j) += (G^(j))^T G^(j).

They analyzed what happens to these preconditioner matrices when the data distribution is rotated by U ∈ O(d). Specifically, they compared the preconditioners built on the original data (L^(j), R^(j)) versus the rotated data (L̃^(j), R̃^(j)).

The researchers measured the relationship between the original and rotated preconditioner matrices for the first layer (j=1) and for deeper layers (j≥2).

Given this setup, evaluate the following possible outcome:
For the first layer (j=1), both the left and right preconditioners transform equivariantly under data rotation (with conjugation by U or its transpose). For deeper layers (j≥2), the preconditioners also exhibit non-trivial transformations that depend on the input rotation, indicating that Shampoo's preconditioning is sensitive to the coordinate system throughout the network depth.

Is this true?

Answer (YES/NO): NO